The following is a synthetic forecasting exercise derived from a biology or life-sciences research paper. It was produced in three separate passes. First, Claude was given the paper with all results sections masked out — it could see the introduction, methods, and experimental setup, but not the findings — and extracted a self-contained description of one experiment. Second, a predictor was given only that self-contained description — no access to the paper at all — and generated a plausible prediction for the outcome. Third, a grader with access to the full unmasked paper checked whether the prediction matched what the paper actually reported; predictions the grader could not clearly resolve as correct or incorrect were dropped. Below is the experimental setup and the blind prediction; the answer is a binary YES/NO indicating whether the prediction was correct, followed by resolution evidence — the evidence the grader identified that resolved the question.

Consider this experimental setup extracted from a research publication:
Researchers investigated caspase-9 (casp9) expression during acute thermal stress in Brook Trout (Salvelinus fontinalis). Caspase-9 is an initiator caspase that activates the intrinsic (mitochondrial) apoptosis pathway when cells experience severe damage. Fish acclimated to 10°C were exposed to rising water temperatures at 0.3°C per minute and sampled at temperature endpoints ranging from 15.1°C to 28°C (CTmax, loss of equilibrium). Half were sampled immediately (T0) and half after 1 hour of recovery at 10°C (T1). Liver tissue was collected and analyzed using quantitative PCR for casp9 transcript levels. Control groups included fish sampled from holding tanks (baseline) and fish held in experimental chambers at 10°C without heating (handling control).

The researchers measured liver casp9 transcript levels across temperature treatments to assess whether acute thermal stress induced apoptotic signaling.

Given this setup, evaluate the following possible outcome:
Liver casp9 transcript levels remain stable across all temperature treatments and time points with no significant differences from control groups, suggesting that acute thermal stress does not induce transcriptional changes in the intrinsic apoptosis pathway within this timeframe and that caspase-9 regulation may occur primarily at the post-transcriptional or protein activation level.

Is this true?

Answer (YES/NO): YES